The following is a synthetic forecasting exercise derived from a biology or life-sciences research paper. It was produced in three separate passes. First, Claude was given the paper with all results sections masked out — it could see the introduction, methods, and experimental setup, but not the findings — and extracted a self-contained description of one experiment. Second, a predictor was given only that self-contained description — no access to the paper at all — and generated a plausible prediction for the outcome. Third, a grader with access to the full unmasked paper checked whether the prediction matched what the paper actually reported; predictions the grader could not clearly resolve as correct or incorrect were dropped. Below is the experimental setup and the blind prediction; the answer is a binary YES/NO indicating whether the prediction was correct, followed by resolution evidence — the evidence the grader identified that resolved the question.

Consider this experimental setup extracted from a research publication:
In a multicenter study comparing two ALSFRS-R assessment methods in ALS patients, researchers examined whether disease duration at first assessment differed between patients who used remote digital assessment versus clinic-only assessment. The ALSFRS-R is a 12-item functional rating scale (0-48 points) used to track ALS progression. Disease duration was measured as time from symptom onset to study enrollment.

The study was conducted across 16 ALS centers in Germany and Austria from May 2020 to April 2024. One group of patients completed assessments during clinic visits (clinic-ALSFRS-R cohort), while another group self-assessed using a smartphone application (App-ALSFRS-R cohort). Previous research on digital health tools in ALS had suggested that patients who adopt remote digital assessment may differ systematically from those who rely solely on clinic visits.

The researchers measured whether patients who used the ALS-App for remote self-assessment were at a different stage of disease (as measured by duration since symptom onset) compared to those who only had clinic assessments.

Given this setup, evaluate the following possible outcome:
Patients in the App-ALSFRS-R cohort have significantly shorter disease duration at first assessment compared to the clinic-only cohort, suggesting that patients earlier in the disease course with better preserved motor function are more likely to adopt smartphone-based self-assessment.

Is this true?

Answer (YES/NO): YES